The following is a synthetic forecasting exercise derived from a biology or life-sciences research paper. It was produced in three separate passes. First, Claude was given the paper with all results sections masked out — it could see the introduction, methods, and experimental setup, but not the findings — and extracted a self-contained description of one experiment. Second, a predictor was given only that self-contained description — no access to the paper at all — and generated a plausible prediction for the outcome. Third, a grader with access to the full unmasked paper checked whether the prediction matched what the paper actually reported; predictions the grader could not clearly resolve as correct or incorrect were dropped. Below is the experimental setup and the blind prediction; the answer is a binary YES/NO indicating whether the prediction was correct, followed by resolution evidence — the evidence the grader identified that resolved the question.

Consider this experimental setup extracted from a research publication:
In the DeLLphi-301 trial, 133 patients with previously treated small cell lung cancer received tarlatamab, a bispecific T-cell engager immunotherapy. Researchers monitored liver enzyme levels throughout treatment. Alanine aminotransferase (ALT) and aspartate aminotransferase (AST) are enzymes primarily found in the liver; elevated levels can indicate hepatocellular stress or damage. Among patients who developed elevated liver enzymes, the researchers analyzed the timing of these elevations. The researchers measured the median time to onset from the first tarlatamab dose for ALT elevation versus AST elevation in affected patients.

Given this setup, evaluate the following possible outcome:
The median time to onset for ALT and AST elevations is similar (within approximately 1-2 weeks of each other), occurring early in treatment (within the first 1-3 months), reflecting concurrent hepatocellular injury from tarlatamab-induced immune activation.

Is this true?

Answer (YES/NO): NO